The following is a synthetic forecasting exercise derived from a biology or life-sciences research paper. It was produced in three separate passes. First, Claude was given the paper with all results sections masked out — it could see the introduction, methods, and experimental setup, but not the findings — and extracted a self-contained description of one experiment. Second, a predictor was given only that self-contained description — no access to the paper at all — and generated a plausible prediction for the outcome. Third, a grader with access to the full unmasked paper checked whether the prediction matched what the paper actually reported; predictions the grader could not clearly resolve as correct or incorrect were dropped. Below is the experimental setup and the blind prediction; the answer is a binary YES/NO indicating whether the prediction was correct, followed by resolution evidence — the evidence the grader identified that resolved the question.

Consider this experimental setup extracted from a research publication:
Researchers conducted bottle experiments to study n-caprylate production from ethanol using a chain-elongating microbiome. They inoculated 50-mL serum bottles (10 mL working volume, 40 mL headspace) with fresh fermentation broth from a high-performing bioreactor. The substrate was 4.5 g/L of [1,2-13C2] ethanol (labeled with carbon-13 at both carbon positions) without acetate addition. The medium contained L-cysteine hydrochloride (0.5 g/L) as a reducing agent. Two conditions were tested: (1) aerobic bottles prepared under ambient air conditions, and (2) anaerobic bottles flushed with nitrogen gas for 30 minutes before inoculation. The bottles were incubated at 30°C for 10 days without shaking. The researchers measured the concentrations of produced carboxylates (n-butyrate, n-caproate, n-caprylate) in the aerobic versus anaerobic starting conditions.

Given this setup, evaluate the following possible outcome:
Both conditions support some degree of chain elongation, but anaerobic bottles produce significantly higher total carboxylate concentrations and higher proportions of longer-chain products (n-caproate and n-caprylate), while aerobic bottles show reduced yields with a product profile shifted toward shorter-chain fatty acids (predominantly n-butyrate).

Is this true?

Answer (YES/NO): NO